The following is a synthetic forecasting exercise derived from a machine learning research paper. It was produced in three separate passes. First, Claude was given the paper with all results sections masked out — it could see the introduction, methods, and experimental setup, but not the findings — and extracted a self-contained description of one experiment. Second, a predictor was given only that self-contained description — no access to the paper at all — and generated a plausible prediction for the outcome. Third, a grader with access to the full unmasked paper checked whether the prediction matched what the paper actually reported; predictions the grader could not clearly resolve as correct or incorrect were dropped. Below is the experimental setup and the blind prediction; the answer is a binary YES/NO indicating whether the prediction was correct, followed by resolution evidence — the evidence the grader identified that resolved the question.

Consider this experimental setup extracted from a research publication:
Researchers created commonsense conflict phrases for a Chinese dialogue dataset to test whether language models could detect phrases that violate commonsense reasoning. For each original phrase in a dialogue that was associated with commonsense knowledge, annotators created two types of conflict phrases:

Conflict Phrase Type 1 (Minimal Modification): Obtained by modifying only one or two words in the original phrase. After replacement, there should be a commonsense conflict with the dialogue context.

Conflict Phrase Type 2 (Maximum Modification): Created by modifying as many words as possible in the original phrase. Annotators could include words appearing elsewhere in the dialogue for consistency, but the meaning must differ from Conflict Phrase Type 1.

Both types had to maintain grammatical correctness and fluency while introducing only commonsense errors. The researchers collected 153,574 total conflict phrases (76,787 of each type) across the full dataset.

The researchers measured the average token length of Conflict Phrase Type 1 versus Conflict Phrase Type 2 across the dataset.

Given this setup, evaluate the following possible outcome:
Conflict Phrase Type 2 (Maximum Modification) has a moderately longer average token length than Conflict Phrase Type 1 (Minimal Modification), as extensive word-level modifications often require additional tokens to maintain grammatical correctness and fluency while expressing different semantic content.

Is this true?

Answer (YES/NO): NO